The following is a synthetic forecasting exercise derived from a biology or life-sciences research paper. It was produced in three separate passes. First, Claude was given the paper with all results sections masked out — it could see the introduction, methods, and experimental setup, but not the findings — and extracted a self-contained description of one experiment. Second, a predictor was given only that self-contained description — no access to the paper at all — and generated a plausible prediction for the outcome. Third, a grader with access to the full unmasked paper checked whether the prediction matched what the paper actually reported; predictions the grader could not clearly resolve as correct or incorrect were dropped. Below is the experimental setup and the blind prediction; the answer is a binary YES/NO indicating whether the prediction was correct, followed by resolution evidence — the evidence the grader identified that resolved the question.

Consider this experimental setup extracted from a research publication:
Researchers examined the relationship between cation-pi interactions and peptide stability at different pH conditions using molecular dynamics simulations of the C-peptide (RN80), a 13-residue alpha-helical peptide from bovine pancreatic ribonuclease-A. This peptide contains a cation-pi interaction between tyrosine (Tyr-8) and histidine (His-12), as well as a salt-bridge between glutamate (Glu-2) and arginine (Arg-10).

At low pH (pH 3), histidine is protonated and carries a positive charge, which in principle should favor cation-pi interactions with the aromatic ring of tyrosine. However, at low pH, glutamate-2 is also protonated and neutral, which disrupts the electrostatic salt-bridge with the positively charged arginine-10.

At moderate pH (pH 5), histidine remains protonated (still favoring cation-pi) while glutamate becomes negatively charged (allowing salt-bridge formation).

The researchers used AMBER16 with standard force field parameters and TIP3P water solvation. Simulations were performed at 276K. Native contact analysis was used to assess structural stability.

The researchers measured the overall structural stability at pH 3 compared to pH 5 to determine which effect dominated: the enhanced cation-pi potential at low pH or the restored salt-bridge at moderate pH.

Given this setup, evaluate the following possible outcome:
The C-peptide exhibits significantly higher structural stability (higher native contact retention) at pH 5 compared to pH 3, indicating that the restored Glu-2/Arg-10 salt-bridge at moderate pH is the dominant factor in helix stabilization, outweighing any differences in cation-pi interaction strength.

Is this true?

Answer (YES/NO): YES